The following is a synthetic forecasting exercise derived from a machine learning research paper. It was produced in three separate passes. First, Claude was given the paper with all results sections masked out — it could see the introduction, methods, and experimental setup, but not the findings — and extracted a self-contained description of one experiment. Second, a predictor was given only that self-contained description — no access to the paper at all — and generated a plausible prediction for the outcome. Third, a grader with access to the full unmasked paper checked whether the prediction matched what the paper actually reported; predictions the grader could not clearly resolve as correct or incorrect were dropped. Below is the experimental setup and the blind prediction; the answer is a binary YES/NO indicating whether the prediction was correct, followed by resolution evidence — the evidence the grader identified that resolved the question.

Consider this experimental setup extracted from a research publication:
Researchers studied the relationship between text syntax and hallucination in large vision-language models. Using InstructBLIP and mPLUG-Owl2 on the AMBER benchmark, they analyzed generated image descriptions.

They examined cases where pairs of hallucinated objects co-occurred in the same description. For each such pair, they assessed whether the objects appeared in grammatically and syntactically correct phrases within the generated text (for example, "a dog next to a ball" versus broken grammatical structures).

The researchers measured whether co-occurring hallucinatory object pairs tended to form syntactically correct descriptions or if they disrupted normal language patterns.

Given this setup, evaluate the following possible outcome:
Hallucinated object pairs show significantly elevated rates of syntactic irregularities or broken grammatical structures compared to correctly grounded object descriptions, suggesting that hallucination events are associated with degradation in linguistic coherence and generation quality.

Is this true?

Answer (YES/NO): NO